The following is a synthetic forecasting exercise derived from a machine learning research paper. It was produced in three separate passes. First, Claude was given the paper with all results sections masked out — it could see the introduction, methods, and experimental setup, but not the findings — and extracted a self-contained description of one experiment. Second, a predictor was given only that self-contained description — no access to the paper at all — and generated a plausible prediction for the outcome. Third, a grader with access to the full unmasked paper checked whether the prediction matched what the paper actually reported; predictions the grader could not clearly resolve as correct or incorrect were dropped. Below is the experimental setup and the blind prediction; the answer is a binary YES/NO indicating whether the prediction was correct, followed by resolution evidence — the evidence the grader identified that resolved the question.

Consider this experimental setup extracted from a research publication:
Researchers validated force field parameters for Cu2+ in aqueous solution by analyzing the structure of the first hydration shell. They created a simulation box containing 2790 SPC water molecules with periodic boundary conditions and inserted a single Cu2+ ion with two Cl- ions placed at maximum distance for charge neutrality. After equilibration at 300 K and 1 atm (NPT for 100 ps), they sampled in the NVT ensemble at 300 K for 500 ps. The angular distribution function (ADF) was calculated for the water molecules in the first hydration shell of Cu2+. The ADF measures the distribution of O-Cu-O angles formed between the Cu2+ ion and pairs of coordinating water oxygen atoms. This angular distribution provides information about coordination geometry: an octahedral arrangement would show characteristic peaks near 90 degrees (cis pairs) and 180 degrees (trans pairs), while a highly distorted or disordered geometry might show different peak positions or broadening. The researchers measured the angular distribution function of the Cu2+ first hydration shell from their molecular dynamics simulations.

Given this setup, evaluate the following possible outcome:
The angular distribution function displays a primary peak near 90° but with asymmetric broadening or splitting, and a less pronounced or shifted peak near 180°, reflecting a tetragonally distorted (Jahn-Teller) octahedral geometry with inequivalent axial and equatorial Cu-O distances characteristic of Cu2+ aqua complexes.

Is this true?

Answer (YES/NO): NO